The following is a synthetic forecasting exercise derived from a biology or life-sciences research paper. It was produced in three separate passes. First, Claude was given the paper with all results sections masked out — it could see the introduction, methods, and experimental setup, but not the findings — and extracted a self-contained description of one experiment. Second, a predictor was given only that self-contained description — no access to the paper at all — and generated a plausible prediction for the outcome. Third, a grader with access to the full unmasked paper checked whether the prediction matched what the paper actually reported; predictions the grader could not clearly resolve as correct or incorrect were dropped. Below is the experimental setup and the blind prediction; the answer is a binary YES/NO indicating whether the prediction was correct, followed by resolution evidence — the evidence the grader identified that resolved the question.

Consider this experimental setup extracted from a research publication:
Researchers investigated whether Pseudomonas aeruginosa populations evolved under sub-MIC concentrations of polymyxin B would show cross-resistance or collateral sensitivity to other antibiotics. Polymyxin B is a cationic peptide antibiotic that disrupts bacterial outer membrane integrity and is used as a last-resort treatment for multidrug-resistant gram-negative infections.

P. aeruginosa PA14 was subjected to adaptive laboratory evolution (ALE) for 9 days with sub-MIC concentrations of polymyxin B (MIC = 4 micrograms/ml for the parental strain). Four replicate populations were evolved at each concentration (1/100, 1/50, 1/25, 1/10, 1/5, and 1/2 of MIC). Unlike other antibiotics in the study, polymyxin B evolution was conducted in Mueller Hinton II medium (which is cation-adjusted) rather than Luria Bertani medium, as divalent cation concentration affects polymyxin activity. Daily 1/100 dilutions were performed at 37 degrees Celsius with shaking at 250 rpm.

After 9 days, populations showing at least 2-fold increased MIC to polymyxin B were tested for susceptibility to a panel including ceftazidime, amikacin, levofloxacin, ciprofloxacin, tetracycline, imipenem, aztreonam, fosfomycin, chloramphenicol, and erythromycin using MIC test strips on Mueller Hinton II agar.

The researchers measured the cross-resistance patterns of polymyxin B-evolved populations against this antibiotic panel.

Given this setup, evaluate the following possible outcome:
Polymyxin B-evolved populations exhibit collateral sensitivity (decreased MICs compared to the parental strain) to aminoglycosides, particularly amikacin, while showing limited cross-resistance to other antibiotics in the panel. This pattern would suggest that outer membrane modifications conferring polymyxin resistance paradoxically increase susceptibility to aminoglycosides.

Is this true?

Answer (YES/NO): NO